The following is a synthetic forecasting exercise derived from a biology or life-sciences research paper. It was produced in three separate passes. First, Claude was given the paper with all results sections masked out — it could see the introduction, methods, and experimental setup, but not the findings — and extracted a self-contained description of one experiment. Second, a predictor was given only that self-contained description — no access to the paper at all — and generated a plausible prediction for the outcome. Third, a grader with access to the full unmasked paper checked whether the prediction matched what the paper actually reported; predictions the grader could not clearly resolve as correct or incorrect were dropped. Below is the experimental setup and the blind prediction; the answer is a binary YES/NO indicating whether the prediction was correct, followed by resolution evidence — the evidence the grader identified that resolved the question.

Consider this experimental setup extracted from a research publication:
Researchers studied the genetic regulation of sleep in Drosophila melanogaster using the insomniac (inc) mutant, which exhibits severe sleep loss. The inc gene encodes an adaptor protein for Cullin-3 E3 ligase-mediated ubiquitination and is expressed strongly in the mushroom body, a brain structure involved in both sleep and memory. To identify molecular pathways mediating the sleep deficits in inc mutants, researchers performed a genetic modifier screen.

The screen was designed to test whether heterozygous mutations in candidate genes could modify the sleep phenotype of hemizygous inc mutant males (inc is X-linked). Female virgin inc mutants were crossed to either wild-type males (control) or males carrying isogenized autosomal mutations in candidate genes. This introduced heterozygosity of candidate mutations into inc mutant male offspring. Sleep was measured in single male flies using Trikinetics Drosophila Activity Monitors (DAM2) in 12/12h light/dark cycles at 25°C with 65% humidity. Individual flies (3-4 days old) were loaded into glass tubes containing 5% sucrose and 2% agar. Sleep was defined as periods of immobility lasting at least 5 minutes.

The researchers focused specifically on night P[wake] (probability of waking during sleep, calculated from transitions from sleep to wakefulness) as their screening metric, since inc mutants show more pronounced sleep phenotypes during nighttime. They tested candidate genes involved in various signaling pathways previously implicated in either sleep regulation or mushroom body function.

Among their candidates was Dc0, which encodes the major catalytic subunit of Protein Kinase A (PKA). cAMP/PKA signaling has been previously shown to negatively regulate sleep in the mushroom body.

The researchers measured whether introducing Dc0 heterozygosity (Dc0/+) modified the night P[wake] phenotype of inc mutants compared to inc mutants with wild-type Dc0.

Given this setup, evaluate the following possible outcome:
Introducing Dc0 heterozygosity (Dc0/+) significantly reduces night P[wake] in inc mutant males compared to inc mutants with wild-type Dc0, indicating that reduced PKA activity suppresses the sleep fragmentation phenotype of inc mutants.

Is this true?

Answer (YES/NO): YES